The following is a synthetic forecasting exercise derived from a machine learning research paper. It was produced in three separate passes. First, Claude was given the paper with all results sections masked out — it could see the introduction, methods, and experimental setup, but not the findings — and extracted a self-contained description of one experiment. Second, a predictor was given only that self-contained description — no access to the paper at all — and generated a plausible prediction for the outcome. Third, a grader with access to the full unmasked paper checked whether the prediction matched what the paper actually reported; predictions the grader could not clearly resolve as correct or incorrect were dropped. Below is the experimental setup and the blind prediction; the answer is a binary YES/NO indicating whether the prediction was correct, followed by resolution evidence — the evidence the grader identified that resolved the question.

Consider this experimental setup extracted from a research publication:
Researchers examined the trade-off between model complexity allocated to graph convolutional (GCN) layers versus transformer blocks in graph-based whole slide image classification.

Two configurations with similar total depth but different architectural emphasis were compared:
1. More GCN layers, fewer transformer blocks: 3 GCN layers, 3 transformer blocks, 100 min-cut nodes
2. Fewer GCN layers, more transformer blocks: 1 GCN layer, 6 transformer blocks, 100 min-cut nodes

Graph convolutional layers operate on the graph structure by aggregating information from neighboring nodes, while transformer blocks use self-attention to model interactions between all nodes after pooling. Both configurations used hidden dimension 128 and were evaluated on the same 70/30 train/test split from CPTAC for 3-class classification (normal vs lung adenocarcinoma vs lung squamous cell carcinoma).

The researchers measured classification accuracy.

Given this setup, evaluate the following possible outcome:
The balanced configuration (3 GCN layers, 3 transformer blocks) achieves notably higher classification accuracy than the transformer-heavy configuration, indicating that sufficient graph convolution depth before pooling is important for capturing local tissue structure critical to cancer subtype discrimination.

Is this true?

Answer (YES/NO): NO